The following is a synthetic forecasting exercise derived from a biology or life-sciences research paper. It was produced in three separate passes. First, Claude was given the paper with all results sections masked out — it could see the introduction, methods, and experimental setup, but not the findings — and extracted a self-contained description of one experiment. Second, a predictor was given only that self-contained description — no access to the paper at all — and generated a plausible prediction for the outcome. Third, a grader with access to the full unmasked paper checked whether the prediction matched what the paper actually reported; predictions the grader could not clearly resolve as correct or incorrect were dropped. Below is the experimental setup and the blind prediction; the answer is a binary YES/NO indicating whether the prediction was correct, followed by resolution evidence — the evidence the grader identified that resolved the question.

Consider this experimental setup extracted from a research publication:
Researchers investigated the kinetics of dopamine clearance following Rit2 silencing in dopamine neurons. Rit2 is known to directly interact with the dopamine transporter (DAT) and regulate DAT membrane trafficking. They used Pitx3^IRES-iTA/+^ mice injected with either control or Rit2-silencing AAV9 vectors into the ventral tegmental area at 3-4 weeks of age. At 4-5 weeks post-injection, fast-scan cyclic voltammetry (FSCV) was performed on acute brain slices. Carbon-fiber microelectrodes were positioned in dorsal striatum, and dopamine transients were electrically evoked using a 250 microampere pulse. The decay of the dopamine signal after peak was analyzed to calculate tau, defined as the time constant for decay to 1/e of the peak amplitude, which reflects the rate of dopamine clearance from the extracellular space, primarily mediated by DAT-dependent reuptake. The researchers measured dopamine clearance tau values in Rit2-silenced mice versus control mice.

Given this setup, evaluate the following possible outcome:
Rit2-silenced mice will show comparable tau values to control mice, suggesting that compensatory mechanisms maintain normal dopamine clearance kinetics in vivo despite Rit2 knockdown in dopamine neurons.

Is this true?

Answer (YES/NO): YES